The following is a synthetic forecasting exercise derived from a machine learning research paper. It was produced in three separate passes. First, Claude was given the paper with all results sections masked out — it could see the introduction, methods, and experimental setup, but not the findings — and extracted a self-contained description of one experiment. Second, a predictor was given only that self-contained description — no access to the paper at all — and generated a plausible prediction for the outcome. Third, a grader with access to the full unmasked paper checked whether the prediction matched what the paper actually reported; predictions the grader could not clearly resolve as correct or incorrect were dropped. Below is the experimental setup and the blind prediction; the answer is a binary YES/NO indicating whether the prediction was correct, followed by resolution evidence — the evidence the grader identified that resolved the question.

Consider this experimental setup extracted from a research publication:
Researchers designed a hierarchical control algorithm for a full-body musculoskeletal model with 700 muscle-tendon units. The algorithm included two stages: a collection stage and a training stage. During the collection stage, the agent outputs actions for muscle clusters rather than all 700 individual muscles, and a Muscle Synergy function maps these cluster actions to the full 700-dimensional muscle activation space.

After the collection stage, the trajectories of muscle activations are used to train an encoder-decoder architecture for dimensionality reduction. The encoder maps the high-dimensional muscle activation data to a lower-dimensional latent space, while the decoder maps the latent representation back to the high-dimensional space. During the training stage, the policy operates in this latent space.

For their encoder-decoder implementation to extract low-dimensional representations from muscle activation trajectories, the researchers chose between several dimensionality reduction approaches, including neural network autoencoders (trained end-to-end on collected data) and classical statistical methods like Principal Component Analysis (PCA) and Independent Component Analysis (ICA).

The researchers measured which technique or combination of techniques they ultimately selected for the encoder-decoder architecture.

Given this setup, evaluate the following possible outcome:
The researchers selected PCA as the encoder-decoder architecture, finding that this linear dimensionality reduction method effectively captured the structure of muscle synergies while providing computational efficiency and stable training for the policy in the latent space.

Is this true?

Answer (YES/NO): NO